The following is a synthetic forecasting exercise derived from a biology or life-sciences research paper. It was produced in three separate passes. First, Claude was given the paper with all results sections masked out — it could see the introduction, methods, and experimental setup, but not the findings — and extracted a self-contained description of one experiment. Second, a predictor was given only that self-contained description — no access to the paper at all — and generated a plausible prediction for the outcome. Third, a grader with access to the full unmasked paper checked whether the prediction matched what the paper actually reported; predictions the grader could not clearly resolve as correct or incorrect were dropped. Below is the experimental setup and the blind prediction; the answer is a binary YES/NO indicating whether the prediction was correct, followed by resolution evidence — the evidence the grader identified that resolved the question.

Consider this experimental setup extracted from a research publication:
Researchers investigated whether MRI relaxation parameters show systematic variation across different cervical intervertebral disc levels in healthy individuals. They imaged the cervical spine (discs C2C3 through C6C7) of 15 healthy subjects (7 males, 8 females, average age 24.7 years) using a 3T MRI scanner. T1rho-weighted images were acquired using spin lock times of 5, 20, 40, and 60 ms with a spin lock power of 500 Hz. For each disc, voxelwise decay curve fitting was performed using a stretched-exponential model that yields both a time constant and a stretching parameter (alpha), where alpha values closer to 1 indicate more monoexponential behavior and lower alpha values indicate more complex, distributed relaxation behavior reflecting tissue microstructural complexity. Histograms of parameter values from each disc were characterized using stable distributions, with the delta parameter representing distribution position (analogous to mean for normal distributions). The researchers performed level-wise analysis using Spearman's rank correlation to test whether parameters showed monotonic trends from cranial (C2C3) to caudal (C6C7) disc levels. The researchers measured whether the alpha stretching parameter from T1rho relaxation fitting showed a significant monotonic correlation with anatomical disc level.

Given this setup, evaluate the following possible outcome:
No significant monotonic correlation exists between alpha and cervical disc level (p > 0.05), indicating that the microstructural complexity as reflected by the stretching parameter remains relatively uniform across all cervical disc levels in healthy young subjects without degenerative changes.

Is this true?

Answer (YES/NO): NO